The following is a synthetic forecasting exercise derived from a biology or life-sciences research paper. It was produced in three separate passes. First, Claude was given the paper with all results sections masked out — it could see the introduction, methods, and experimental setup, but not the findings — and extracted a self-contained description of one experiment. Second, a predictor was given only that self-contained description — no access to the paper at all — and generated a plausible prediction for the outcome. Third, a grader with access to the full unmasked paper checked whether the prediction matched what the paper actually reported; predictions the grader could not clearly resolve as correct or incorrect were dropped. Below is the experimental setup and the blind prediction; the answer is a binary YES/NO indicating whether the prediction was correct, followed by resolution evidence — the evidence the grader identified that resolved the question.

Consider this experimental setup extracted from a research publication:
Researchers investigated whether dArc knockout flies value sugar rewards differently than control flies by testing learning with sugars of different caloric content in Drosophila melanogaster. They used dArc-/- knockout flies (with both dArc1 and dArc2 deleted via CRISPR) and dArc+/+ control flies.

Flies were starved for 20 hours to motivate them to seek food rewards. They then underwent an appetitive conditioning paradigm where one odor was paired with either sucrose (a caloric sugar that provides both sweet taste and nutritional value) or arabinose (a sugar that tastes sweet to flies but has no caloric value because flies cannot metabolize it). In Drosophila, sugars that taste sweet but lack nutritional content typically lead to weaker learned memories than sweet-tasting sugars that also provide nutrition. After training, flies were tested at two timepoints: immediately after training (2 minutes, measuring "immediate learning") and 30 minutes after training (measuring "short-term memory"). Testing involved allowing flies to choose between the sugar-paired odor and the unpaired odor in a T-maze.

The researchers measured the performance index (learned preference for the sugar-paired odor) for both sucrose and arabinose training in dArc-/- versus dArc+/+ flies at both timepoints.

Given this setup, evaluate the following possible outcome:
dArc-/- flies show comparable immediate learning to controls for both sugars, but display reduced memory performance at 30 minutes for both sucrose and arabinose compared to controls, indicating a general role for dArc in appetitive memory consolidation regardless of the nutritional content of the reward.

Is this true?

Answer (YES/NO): NO